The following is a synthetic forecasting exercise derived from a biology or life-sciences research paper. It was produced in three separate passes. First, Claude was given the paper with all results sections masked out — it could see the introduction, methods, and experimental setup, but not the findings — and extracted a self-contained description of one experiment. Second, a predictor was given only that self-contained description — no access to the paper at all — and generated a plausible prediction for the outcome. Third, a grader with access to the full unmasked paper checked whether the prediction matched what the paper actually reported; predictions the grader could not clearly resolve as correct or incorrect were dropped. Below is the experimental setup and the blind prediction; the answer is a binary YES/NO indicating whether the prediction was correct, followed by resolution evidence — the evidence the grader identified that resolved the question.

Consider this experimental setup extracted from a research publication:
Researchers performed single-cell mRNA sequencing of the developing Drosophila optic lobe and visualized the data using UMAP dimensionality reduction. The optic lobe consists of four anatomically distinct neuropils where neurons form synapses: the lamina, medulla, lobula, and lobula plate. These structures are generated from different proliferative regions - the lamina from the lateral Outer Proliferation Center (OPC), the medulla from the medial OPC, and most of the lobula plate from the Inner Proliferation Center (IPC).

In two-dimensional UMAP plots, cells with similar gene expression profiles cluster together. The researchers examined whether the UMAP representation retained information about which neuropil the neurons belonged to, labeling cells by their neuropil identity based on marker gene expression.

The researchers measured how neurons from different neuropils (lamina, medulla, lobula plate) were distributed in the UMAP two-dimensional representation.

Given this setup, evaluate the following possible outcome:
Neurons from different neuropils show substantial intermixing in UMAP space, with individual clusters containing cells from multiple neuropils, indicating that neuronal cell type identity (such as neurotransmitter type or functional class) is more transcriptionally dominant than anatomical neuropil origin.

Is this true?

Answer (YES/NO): NO